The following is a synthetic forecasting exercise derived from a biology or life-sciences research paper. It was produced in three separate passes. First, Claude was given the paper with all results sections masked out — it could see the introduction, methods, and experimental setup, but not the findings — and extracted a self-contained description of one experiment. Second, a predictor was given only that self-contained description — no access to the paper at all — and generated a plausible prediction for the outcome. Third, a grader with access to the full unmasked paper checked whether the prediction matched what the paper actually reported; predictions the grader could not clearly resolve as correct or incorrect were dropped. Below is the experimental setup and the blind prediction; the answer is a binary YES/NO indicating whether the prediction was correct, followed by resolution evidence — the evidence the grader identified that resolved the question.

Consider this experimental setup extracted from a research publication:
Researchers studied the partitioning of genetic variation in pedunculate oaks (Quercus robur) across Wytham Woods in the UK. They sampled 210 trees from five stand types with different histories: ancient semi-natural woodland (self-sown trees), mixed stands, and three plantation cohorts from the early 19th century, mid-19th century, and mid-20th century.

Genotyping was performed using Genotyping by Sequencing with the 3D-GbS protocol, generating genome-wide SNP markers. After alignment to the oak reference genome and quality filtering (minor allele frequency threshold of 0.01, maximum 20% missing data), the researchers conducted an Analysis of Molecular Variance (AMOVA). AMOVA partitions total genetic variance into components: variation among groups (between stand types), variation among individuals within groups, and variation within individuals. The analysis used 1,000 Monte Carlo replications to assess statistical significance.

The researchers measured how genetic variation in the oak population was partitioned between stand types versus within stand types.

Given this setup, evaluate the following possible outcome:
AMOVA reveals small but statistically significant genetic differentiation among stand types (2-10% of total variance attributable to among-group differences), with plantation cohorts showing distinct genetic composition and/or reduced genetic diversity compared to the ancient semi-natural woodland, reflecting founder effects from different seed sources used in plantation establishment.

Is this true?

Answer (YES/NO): NO